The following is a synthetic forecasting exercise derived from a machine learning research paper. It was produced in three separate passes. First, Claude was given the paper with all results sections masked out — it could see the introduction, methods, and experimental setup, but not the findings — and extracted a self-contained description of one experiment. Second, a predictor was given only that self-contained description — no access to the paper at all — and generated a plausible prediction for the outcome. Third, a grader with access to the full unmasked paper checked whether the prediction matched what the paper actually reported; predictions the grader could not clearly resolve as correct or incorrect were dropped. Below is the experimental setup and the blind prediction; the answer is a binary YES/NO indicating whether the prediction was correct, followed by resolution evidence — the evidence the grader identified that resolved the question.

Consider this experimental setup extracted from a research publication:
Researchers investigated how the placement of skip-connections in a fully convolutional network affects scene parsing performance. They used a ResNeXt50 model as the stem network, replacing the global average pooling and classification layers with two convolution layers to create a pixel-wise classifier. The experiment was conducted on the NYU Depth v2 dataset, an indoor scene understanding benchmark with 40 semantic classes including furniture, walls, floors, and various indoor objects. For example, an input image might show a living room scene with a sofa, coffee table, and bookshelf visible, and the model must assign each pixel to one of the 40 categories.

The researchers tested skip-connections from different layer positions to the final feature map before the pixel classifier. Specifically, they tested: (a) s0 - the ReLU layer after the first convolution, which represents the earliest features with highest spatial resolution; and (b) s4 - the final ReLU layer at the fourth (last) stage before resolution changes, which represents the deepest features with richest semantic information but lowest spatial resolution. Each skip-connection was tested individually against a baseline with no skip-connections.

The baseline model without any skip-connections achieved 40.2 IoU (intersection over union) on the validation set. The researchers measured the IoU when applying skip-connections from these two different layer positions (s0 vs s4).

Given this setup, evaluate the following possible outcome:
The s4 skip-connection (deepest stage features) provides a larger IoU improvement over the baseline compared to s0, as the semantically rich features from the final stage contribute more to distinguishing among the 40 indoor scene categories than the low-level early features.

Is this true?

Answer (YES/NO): YES